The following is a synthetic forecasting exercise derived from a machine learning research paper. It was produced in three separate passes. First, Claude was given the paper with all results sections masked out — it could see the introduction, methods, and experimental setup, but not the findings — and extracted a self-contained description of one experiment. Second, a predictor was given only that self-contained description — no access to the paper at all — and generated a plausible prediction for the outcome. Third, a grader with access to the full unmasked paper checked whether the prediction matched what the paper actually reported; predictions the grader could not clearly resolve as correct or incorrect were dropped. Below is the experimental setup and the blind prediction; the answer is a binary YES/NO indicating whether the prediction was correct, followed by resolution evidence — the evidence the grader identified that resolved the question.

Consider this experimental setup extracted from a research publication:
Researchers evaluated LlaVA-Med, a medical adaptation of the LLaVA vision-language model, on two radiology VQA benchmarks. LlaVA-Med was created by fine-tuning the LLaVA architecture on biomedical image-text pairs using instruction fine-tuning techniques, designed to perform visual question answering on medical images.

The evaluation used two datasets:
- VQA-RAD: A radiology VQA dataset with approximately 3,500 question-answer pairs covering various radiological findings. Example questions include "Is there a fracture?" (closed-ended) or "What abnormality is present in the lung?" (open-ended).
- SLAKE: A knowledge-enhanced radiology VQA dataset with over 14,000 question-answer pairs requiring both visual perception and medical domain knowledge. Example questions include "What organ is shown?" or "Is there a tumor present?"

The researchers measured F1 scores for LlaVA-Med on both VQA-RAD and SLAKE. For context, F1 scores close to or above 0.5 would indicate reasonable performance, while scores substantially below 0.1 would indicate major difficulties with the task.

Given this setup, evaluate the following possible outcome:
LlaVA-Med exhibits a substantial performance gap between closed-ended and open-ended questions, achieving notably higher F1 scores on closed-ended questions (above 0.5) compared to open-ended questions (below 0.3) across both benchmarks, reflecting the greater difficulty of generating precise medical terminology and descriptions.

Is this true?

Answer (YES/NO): NO